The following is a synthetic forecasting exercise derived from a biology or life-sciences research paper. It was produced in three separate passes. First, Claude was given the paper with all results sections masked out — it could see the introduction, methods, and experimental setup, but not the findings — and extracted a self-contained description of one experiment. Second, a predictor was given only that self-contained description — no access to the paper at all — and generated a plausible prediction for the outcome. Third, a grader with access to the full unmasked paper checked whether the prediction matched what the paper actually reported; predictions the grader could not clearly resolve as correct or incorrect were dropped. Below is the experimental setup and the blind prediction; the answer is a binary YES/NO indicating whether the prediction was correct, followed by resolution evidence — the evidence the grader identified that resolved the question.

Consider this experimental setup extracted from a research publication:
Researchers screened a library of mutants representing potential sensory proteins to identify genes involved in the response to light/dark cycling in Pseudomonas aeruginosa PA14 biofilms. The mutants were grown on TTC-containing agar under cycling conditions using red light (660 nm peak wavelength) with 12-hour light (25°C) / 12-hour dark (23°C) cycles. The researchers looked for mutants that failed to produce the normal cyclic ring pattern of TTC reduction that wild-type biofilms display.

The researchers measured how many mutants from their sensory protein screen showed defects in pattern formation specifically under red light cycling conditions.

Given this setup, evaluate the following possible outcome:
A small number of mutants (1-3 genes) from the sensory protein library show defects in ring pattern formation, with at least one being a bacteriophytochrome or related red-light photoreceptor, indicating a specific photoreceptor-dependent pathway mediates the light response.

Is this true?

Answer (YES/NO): YES